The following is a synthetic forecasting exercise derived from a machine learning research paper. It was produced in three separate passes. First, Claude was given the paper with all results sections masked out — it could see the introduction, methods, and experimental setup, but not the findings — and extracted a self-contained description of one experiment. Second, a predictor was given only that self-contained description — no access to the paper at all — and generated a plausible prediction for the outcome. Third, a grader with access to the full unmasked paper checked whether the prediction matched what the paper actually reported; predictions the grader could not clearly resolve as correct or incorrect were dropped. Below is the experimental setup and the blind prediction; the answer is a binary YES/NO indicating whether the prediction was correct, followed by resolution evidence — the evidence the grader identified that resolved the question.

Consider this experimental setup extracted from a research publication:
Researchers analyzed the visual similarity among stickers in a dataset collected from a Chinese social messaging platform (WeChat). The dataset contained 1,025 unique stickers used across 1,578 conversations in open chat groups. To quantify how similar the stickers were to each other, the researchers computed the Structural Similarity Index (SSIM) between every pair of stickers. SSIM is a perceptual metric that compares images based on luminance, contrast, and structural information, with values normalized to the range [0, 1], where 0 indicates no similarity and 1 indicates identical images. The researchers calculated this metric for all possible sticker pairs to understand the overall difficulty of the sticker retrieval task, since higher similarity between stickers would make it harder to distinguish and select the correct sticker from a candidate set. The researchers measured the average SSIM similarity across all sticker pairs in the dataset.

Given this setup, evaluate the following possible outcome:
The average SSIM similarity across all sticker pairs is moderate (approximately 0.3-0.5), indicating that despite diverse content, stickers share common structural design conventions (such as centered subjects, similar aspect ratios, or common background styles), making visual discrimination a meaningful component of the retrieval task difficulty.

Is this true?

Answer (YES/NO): YES